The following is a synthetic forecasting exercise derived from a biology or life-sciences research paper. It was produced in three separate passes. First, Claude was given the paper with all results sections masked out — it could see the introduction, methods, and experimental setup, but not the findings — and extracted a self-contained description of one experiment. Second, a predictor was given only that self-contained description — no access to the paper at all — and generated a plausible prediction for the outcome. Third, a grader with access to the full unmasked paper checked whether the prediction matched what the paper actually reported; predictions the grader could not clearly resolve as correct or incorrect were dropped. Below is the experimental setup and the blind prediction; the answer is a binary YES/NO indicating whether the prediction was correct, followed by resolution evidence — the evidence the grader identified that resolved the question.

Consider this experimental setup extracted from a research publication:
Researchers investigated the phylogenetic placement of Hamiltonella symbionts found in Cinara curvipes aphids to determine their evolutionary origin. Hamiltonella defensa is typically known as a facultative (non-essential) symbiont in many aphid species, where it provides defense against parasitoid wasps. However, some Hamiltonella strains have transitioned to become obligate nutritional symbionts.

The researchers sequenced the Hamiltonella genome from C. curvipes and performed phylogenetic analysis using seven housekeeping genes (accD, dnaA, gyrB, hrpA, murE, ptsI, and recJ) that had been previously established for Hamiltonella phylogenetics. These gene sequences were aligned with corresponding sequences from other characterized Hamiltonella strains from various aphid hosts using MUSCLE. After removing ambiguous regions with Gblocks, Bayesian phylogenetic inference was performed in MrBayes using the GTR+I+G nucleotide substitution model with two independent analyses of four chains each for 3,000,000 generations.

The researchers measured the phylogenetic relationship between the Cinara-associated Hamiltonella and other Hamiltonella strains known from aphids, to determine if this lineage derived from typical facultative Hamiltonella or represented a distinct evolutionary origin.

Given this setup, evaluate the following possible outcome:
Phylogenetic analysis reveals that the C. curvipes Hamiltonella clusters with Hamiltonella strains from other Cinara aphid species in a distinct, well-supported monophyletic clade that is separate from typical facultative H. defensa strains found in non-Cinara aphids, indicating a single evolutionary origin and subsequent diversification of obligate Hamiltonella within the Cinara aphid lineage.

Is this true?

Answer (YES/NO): NO